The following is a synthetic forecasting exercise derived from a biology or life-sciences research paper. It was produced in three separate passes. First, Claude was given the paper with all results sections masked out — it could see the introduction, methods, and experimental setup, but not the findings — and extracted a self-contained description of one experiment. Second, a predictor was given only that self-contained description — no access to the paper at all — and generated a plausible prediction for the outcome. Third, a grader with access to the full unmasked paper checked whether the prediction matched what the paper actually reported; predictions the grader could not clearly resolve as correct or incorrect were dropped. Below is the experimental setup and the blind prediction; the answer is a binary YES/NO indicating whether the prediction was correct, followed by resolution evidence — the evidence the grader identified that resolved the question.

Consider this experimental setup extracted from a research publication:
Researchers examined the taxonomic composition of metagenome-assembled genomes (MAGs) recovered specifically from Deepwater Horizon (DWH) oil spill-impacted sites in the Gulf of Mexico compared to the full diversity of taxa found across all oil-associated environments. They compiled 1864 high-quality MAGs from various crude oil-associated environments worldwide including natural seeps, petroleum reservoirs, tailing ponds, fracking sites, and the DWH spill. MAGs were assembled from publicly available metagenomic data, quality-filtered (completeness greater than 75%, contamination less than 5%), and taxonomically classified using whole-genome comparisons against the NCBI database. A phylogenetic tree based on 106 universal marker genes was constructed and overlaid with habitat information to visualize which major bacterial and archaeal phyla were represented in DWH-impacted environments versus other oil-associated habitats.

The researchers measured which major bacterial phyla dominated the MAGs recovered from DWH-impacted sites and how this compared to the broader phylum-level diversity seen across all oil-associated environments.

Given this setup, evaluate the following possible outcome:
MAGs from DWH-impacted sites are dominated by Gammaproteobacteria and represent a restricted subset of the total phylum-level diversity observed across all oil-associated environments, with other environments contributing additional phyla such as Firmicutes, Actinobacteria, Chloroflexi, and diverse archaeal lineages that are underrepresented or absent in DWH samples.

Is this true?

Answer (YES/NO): NO